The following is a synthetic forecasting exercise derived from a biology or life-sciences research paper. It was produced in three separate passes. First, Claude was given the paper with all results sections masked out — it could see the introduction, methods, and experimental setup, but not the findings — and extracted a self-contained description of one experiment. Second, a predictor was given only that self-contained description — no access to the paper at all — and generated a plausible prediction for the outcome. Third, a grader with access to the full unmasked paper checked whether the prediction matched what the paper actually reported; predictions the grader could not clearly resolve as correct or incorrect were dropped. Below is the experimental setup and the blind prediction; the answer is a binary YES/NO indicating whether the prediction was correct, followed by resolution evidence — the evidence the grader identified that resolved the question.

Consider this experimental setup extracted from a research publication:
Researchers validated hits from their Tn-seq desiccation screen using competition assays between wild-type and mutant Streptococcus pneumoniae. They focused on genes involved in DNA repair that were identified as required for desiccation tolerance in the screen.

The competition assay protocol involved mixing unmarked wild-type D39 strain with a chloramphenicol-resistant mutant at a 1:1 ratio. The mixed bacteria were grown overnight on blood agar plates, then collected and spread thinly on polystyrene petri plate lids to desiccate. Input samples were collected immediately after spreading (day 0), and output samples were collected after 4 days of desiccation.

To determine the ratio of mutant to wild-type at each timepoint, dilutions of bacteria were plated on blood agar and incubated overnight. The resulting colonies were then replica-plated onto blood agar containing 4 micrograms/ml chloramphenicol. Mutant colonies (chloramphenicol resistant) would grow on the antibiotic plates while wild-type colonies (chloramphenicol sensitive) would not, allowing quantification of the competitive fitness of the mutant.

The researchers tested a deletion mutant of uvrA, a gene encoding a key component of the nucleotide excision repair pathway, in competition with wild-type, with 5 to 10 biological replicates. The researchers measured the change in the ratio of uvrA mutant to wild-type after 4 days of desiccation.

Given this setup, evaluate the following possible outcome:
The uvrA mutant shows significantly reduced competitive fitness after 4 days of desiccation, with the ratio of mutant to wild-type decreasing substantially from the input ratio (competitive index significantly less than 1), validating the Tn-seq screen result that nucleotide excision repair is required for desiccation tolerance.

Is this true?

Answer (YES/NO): YES